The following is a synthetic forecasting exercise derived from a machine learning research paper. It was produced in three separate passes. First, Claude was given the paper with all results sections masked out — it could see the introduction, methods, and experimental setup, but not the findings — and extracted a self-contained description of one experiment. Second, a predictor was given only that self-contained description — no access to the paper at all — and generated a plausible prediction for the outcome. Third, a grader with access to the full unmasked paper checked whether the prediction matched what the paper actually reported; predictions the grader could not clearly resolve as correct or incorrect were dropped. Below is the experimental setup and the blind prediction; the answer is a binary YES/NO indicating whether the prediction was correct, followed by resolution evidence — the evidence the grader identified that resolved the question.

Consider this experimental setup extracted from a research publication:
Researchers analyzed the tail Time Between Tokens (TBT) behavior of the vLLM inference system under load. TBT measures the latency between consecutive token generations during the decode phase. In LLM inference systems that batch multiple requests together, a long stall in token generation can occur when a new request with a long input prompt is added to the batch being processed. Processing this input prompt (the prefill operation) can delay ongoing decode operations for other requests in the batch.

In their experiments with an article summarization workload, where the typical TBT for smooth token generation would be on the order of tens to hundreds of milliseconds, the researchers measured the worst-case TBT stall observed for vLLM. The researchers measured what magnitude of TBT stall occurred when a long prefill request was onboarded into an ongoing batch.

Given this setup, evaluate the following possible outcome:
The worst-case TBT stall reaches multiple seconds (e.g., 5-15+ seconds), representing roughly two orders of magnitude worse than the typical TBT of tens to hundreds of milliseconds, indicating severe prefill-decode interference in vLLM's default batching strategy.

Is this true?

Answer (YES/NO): YES